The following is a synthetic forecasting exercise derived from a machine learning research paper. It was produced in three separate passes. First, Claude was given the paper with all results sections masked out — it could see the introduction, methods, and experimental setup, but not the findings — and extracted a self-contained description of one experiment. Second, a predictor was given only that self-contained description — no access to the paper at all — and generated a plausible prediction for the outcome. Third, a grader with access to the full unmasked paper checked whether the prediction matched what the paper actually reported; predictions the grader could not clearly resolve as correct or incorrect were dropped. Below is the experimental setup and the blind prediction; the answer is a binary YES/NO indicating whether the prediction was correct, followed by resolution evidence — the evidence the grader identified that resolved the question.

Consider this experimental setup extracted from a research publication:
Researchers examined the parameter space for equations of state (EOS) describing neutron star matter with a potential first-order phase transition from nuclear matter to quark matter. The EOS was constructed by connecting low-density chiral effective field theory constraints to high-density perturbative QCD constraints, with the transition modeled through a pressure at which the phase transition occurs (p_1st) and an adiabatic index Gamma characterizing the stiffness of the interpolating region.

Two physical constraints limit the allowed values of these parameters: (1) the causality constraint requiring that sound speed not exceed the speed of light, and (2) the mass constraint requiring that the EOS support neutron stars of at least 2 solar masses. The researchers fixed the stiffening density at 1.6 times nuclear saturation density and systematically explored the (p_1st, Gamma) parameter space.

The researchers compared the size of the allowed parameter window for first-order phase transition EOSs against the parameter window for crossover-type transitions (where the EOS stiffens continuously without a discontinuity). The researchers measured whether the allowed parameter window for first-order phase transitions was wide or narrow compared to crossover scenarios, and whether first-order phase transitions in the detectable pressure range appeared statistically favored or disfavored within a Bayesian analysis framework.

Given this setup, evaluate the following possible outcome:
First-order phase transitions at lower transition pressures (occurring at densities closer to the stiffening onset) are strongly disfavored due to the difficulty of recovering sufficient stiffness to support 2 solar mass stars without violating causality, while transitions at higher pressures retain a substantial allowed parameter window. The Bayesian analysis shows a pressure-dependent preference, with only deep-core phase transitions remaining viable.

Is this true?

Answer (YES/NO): NO